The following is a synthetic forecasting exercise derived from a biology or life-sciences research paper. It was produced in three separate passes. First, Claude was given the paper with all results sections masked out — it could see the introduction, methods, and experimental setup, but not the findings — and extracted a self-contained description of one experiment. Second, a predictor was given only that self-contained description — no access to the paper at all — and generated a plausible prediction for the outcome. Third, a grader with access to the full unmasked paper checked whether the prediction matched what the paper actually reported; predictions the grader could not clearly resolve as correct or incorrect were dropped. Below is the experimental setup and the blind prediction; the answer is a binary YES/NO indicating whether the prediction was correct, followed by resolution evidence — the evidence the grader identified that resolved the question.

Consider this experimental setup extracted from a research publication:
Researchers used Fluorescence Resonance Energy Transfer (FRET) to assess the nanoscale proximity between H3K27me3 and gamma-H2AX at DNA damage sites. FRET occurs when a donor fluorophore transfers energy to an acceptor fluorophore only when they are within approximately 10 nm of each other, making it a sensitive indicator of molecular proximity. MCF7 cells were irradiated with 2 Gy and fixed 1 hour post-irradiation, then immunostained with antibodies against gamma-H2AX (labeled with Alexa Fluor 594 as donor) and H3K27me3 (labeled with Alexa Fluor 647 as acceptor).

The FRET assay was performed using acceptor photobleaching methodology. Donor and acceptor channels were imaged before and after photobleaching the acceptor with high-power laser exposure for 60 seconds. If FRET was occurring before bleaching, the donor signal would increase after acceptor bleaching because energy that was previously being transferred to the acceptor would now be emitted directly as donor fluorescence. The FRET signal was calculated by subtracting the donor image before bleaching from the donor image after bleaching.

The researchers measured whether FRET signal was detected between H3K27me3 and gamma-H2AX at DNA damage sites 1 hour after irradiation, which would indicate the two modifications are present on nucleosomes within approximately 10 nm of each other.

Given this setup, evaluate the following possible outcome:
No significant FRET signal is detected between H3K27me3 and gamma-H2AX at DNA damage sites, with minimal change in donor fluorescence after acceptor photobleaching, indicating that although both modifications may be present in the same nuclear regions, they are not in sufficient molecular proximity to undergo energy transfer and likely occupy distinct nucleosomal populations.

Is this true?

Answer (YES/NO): NO